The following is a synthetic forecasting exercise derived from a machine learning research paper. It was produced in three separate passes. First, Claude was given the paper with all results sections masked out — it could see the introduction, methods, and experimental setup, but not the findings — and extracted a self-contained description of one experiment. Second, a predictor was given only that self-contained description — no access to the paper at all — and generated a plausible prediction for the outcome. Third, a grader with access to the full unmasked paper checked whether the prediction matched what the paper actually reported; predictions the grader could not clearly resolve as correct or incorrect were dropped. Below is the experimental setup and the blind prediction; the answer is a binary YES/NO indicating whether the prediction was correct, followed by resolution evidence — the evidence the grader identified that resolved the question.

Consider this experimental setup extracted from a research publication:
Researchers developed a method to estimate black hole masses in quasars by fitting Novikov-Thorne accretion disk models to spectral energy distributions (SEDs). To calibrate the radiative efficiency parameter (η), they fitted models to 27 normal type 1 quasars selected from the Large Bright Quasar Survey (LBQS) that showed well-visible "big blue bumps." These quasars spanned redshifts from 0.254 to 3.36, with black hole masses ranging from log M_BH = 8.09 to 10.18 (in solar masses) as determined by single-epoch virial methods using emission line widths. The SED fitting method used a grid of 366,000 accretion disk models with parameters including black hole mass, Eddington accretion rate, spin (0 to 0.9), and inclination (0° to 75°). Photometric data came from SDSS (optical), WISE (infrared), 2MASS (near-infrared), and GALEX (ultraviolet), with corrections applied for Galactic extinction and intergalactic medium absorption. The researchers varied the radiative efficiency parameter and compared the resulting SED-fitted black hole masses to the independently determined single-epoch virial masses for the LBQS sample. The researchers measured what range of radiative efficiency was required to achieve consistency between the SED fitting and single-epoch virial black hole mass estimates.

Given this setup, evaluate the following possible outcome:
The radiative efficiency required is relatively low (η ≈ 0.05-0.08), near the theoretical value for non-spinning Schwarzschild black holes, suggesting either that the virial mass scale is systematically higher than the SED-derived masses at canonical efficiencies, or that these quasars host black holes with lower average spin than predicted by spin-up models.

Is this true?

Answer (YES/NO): NO